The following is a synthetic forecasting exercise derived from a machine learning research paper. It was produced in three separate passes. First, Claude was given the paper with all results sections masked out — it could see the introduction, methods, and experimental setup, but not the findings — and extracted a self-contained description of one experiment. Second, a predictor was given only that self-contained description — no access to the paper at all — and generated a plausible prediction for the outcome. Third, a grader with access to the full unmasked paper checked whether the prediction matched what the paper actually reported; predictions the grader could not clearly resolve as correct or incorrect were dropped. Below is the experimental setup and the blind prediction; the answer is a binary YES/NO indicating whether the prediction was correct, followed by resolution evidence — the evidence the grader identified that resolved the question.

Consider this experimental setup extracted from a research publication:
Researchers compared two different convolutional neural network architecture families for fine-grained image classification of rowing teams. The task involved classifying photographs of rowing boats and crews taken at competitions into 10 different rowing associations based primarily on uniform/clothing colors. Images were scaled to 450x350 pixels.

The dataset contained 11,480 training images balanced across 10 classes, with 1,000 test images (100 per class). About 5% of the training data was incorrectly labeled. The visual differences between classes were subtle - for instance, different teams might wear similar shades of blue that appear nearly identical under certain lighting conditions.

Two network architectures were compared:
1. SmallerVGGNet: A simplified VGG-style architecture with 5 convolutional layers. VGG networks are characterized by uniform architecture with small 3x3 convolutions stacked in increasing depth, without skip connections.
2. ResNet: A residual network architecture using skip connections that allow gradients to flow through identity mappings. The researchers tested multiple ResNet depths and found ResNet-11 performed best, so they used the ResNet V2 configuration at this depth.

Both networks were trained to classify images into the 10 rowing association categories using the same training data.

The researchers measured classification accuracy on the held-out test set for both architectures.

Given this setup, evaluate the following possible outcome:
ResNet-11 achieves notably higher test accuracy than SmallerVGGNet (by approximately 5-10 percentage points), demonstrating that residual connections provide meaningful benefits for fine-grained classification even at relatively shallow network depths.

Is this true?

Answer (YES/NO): NO